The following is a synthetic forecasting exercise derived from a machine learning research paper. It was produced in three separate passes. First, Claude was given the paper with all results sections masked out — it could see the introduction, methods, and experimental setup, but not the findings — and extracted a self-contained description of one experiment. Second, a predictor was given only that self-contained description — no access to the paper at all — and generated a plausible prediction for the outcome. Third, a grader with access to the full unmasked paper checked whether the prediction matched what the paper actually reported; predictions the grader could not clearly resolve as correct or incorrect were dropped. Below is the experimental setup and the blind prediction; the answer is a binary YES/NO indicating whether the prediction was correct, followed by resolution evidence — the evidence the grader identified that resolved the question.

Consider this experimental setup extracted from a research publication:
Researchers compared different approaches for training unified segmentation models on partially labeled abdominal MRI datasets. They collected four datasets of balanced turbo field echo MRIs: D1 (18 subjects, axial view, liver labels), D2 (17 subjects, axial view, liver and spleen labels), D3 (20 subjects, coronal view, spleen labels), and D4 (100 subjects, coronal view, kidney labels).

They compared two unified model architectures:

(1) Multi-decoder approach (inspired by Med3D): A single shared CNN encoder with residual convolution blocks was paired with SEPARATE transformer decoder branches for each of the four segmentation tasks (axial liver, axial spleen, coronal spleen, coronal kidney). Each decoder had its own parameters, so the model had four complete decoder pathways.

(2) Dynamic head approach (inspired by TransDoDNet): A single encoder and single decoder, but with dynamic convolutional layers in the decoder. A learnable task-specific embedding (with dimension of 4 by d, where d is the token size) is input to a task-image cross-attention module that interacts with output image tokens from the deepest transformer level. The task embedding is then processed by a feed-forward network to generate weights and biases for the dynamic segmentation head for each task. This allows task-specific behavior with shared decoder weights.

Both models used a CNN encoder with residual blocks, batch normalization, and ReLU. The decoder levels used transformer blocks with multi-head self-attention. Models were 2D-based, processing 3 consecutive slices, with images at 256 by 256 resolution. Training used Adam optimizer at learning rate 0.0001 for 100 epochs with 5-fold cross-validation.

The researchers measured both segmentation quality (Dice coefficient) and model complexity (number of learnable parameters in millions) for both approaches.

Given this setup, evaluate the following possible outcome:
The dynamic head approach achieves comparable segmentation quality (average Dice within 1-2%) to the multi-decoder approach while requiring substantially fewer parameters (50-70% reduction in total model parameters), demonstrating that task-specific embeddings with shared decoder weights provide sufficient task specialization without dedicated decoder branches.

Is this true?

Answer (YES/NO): NO